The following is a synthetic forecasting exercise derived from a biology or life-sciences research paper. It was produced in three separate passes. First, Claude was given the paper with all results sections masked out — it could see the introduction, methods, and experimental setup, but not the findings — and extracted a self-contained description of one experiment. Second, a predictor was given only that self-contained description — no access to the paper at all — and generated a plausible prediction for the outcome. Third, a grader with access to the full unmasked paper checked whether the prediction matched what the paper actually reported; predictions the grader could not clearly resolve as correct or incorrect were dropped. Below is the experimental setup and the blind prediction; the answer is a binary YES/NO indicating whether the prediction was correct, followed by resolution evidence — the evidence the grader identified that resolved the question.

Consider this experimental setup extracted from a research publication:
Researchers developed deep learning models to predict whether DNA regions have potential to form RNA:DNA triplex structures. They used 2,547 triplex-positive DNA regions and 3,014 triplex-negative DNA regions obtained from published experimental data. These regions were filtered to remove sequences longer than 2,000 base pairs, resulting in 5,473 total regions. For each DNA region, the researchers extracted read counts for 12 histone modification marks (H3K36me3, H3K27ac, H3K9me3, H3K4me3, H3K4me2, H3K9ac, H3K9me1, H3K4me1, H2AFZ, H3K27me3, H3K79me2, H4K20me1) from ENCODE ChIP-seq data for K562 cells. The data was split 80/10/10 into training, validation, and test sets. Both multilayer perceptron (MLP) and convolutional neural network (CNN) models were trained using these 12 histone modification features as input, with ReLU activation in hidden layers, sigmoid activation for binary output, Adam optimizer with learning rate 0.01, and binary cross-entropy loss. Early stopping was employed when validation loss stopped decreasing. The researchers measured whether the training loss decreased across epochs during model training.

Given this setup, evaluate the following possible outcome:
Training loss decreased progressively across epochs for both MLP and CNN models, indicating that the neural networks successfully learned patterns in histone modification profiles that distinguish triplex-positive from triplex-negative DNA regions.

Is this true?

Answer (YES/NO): NO